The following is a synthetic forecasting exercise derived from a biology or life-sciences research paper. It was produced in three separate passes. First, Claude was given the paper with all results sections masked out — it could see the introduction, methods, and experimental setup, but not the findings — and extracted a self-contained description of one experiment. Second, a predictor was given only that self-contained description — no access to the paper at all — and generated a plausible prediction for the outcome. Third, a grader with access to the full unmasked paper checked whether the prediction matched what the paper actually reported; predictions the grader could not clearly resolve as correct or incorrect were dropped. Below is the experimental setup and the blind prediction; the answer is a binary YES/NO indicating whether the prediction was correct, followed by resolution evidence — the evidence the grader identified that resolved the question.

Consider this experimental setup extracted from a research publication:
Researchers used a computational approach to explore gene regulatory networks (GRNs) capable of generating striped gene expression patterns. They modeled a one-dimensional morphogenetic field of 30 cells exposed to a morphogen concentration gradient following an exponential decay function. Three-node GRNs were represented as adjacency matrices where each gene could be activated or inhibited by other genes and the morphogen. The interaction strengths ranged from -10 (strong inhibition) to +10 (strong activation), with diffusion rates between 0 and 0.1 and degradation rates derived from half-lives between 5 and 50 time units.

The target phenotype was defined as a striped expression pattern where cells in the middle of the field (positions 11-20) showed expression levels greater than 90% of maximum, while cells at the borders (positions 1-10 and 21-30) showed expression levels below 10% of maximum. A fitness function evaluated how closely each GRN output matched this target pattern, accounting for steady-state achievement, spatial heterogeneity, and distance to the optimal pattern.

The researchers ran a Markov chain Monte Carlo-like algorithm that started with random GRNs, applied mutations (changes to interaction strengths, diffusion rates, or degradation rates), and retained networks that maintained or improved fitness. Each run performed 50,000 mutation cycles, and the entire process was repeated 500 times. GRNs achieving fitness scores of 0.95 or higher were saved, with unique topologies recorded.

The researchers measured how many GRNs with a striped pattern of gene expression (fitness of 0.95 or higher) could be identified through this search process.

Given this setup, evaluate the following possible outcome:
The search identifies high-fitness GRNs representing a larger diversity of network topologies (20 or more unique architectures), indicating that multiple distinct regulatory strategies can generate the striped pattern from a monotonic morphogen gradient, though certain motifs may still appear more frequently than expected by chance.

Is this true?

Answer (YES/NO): YES